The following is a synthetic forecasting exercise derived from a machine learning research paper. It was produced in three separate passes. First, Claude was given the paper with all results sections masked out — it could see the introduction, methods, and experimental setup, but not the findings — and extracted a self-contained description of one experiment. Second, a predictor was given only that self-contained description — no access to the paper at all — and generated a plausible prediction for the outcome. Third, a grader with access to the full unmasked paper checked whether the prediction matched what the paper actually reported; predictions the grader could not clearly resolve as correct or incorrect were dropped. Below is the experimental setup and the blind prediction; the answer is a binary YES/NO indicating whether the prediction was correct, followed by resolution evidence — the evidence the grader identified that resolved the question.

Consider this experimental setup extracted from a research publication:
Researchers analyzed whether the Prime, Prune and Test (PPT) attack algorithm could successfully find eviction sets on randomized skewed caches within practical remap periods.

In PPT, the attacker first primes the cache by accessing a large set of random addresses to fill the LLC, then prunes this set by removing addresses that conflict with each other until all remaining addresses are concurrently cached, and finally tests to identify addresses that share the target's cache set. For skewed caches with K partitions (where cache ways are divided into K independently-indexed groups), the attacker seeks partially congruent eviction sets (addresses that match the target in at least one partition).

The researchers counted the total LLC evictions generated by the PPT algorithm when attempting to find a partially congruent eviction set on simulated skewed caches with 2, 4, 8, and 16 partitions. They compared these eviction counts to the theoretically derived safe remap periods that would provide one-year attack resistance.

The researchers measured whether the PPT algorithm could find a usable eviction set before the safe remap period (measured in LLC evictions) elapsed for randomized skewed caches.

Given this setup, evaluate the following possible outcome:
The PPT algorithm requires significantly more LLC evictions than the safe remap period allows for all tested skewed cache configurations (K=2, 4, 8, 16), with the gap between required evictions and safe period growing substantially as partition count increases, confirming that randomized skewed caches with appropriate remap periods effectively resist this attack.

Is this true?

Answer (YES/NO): YES